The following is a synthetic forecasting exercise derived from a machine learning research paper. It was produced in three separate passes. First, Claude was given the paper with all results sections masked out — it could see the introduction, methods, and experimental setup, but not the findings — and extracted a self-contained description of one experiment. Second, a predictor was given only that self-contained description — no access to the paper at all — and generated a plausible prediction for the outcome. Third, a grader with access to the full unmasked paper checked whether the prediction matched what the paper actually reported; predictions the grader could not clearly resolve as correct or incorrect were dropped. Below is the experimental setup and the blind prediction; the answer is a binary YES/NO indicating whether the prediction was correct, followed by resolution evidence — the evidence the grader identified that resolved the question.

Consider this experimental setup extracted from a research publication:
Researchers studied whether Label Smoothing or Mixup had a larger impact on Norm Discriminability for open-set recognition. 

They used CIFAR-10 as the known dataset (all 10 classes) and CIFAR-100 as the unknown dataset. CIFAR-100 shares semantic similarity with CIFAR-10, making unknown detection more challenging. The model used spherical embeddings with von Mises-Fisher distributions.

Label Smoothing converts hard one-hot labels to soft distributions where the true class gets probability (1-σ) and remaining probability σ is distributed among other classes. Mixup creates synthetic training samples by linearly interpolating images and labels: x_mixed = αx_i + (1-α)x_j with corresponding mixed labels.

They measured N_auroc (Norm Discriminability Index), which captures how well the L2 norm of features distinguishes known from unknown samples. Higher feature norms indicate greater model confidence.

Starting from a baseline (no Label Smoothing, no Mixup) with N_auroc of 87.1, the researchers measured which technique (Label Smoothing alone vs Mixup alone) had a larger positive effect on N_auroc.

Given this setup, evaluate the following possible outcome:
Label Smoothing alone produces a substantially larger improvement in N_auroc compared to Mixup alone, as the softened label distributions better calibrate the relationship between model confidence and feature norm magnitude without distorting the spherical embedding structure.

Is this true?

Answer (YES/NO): YES